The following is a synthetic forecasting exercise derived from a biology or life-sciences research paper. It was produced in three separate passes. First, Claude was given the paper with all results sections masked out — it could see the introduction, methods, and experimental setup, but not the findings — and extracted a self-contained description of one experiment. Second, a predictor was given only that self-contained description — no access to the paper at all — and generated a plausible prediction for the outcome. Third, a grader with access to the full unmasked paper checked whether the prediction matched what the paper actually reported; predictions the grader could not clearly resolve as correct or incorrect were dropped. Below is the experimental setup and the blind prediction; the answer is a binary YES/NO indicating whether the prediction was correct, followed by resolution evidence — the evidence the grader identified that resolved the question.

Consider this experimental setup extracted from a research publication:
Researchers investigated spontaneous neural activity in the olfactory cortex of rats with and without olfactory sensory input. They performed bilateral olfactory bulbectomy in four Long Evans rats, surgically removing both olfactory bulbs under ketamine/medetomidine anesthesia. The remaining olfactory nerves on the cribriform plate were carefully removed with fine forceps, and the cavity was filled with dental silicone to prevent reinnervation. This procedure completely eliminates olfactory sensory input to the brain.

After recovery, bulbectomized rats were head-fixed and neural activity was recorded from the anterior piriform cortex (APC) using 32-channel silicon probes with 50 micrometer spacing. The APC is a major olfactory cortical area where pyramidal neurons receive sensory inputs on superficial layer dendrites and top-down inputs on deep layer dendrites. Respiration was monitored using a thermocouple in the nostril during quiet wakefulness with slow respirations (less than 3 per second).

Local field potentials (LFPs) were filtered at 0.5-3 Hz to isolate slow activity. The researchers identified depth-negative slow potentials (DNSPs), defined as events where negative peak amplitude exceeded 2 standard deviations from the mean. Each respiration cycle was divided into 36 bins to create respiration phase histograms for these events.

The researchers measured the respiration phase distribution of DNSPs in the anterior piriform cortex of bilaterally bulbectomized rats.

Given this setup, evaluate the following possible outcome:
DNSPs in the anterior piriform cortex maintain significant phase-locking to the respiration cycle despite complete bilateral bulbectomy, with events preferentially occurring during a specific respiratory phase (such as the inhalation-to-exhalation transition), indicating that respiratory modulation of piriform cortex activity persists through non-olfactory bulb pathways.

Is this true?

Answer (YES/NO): YES